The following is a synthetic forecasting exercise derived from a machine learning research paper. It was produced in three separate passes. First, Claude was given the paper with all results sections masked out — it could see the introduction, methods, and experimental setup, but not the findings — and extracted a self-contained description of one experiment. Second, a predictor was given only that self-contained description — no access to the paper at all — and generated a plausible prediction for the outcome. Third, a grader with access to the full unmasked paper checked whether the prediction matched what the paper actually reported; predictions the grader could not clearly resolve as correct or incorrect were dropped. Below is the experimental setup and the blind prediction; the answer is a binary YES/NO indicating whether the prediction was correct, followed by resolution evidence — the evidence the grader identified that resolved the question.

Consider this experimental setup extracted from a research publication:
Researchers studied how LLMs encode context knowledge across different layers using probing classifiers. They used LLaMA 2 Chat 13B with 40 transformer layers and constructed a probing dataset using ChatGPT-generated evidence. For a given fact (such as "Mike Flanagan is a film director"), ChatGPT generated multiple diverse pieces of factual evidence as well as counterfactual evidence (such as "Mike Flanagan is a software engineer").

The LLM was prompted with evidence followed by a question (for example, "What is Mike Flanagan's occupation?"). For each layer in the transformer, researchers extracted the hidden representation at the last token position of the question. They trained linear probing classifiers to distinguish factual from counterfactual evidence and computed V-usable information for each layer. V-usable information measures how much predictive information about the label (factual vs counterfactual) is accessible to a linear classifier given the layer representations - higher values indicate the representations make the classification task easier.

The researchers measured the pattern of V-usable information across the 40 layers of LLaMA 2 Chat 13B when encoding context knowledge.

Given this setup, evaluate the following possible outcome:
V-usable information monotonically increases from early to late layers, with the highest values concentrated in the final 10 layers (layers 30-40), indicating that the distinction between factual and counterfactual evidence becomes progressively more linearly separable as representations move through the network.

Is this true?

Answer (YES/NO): NO